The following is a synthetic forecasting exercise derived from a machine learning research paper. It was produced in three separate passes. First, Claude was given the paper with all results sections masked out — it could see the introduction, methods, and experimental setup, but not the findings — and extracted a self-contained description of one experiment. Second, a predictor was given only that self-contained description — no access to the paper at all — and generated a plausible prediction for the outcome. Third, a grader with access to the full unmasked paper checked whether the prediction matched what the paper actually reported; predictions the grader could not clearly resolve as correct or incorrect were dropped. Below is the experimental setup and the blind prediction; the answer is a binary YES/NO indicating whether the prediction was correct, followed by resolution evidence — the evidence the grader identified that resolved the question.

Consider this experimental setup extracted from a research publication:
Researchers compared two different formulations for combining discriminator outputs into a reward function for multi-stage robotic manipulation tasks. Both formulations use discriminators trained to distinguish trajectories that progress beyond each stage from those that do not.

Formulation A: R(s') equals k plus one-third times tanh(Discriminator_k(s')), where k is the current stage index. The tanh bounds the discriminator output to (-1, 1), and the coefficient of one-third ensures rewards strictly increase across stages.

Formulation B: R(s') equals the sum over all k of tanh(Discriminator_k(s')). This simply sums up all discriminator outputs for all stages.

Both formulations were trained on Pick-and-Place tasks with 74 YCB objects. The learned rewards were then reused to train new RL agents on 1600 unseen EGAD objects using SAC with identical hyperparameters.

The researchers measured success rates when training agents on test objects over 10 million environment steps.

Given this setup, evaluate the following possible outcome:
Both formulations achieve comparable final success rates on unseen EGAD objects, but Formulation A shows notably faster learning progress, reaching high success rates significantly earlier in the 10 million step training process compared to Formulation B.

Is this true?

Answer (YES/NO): NO